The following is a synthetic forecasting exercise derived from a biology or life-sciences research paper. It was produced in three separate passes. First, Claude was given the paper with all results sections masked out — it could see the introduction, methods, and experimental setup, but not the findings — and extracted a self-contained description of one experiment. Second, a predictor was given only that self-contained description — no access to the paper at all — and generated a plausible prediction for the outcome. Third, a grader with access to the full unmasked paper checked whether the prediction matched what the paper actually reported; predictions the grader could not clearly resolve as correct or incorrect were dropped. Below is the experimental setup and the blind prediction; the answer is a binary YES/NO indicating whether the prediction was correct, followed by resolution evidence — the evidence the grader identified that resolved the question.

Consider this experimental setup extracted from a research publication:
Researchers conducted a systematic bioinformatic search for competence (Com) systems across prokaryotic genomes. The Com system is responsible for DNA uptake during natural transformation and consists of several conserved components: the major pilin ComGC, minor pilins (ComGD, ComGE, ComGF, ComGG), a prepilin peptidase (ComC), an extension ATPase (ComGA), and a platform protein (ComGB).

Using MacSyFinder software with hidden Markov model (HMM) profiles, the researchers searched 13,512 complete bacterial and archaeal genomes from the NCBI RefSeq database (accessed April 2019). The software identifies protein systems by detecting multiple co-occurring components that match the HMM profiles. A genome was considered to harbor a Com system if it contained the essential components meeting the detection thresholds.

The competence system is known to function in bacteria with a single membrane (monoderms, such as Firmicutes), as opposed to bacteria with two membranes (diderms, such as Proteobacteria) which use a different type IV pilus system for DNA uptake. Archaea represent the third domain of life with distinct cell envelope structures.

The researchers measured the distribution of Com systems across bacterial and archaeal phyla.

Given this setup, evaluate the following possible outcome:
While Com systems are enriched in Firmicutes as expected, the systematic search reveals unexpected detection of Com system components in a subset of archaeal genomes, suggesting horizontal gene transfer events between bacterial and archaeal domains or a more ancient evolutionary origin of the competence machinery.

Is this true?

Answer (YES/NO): NO